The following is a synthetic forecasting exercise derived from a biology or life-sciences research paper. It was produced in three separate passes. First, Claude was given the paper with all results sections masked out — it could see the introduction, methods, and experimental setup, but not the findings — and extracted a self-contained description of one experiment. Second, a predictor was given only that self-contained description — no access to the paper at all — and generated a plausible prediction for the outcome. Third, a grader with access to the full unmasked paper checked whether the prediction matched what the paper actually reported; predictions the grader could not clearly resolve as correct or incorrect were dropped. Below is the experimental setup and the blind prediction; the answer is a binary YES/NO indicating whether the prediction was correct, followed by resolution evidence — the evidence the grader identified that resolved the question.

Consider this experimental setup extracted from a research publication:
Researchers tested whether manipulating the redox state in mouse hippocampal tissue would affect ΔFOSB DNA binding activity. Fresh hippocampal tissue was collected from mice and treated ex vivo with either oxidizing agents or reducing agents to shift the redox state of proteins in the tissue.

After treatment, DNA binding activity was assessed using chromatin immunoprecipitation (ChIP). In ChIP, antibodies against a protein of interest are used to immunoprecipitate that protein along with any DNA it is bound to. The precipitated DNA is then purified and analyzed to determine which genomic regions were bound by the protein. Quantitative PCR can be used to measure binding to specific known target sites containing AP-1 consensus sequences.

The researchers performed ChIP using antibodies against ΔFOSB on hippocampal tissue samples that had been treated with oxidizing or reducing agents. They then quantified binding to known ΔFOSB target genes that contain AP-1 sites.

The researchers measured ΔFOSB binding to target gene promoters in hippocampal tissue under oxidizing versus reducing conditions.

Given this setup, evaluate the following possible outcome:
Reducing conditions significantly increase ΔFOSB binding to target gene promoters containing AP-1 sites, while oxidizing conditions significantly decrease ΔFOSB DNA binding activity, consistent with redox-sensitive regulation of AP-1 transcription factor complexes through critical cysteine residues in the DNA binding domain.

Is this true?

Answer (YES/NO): YES